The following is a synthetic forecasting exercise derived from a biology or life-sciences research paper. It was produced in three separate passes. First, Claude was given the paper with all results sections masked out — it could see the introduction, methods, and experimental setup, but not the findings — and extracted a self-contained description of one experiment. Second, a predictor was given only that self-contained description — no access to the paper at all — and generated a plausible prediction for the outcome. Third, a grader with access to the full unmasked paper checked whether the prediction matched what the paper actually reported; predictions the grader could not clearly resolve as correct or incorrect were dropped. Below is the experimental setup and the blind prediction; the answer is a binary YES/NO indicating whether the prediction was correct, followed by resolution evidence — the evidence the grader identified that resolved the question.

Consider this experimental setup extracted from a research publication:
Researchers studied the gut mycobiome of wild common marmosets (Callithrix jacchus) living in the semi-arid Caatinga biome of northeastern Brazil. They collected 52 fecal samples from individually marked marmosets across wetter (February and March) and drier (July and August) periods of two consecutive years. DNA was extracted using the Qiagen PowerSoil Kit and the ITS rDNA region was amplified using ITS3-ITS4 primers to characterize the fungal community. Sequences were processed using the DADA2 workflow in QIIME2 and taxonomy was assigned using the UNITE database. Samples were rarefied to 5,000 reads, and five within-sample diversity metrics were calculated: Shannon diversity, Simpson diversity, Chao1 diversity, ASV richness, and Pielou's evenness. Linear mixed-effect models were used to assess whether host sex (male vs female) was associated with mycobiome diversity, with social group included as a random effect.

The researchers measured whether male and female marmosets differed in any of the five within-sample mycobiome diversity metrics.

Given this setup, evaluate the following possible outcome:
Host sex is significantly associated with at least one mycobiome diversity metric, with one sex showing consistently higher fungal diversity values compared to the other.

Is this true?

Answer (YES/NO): YES